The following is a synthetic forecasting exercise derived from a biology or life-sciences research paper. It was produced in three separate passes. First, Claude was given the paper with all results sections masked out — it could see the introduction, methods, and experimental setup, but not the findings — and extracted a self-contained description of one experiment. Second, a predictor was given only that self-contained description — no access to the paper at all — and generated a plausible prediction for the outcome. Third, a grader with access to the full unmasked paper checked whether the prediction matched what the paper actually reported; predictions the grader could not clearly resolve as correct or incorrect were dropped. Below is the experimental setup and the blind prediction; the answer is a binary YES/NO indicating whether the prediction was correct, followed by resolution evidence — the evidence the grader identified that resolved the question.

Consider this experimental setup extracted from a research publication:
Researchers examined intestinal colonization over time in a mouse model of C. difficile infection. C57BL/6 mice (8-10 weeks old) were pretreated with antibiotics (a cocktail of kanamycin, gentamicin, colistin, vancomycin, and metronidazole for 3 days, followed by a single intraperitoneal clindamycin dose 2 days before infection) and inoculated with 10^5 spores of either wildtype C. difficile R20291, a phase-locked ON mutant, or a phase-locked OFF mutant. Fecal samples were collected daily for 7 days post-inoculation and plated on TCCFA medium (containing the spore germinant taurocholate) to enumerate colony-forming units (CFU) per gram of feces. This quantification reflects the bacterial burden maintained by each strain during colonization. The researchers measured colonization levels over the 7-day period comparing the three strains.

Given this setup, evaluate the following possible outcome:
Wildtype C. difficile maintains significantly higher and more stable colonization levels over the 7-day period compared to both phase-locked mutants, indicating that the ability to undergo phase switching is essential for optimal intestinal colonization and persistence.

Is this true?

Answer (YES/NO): NO